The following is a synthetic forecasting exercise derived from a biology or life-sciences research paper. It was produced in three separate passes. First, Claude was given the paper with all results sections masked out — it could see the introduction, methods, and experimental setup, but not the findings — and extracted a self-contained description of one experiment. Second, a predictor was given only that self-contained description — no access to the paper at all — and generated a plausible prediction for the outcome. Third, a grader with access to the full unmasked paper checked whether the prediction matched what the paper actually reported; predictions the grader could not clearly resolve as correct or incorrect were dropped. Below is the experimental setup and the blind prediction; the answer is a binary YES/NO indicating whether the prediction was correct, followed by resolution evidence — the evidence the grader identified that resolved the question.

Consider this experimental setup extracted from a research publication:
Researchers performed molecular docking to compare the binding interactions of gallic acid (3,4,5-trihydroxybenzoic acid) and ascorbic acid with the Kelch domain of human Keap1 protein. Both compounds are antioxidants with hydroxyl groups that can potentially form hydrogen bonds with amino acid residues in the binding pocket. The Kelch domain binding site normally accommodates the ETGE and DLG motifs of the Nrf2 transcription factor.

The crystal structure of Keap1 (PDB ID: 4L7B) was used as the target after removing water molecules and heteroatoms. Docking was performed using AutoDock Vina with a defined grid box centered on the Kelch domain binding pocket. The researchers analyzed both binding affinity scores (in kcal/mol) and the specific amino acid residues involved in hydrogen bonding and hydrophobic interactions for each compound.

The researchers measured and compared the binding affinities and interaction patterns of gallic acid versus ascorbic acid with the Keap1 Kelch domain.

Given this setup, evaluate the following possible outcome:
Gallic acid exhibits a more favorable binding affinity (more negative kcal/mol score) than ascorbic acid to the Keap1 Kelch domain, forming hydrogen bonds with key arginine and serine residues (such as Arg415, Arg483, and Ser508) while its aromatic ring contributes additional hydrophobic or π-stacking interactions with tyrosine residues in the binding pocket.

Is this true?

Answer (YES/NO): NO